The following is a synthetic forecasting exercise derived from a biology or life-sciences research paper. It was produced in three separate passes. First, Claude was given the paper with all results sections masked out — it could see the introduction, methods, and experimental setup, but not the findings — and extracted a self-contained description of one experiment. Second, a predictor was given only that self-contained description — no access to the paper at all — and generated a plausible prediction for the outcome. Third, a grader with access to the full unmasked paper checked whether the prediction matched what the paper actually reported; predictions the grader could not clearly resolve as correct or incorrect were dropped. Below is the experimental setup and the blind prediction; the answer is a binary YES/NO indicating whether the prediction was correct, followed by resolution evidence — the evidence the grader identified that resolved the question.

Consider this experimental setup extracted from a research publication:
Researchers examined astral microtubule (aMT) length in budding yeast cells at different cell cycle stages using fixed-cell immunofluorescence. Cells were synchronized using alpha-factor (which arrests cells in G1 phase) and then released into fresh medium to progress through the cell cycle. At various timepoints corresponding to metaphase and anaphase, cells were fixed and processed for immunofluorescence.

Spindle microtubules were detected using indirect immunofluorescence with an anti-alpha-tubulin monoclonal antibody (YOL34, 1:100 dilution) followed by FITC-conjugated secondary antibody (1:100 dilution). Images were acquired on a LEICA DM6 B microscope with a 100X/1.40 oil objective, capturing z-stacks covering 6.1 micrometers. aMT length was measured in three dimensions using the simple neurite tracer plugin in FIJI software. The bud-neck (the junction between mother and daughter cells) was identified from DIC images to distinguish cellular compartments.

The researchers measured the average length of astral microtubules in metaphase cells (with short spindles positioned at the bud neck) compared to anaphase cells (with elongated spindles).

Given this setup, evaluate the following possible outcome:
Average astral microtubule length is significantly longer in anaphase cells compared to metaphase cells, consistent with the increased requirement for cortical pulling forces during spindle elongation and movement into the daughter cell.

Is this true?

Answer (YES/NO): YES